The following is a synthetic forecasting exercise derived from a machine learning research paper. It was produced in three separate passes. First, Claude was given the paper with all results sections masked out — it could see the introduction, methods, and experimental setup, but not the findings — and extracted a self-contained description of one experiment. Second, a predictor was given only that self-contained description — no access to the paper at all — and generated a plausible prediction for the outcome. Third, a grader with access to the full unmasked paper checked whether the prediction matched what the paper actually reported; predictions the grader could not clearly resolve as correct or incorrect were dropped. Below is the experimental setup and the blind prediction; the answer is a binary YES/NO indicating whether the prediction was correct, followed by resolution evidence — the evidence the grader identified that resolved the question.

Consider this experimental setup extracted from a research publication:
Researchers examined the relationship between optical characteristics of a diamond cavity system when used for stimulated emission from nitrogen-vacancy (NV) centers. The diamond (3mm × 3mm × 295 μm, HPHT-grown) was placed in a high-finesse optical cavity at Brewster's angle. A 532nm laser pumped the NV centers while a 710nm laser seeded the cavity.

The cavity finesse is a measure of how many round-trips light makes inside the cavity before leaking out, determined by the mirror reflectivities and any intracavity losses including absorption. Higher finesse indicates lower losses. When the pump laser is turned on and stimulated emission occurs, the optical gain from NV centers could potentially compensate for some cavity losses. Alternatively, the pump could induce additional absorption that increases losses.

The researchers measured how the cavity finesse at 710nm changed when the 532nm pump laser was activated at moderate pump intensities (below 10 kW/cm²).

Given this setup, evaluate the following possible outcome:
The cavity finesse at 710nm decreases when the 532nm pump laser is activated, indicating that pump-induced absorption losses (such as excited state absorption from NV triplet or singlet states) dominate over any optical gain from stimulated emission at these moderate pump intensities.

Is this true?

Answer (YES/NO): NO